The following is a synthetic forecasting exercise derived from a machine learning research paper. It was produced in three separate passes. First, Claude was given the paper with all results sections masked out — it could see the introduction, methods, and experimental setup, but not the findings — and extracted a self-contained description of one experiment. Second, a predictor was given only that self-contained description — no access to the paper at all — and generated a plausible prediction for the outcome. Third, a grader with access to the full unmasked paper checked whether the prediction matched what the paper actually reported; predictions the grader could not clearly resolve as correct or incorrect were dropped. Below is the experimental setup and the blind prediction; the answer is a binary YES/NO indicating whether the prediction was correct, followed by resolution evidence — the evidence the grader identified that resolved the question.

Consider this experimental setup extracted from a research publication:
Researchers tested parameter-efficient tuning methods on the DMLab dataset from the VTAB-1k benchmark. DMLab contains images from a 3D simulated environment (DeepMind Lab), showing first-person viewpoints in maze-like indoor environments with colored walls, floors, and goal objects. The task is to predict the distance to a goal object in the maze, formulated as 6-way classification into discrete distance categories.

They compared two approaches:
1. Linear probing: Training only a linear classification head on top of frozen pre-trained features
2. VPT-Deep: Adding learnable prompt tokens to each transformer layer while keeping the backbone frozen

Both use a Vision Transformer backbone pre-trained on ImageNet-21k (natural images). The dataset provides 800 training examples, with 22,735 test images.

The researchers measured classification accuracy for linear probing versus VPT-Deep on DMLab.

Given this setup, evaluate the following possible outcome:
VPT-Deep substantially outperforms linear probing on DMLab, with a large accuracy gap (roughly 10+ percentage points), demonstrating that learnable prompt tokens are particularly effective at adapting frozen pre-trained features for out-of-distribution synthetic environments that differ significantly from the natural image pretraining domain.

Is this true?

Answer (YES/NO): YES